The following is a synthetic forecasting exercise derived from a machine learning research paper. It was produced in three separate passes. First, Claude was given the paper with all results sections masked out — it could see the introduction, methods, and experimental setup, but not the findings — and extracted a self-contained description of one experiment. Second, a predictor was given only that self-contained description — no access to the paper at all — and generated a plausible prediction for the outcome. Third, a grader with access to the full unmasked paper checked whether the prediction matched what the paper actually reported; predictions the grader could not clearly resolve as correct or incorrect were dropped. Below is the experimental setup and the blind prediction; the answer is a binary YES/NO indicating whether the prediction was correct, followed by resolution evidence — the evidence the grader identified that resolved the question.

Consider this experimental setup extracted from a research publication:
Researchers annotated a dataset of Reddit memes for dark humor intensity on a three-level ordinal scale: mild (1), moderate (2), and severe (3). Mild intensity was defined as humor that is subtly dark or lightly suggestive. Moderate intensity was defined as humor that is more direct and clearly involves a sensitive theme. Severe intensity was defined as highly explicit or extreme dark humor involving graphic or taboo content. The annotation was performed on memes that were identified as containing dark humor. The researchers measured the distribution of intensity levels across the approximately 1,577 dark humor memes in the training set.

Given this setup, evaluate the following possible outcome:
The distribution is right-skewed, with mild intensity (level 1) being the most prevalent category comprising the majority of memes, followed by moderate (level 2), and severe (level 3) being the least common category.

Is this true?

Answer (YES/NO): YES